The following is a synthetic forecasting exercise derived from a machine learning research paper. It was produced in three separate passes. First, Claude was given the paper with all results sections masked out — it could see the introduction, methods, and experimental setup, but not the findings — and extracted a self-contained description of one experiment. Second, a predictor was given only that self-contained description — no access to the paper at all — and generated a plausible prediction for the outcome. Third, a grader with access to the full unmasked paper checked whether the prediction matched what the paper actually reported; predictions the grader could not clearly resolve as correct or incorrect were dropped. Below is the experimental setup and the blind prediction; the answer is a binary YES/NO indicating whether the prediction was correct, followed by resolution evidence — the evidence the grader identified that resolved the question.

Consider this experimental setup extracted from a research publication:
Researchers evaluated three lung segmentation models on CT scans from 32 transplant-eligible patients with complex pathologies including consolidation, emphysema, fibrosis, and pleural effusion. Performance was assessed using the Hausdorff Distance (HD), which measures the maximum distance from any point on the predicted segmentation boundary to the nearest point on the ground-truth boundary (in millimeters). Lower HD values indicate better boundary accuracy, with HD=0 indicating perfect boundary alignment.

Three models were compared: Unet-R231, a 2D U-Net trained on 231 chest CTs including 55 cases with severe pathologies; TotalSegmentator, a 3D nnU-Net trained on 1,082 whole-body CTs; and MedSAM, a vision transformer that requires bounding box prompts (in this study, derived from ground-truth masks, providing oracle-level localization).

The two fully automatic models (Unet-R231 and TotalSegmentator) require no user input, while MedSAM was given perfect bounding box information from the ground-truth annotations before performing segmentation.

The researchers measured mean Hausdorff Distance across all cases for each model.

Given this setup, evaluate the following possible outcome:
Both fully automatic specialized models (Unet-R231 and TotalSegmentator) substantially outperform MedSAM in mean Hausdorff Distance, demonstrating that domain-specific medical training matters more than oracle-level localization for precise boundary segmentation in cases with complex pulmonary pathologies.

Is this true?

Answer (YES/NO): YES